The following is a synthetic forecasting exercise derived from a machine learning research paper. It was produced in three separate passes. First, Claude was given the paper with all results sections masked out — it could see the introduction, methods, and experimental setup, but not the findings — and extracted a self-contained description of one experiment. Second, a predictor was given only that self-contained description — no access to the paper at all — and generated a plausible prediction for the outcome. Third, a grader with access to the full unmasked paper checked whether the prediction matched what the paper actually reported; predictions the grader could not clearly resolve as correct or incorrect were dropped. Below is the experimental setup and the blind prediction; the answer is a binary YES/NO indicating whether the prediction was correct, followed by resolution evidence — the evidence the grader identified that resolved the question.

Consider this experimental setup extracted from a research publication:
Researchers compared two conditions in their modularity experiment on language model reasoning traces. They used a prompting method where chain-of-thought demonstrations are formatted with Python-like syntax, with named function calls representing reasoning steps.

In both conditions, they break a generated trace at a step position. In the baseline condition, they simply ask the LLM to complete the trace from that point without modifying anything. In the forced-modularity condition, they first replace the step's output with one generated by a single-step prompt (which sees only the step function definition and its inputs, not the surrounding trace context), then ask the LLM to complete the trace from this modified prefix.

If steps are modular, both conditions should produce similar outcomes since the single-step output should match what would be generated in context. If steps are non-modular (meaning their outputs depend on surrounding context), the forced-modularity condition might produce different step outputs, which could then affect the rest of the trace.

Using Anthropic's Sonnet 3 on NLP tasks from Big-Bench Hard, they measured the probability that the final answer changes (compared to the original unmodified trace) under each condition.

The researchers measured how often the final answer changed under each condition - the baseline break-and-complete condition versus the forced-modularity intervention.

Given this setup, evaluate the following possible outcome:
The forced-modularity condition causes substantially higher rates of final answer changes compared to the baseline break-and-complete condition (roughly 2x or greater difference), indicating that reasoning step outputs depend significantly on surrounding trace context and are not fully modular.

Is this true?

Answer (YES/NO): NO